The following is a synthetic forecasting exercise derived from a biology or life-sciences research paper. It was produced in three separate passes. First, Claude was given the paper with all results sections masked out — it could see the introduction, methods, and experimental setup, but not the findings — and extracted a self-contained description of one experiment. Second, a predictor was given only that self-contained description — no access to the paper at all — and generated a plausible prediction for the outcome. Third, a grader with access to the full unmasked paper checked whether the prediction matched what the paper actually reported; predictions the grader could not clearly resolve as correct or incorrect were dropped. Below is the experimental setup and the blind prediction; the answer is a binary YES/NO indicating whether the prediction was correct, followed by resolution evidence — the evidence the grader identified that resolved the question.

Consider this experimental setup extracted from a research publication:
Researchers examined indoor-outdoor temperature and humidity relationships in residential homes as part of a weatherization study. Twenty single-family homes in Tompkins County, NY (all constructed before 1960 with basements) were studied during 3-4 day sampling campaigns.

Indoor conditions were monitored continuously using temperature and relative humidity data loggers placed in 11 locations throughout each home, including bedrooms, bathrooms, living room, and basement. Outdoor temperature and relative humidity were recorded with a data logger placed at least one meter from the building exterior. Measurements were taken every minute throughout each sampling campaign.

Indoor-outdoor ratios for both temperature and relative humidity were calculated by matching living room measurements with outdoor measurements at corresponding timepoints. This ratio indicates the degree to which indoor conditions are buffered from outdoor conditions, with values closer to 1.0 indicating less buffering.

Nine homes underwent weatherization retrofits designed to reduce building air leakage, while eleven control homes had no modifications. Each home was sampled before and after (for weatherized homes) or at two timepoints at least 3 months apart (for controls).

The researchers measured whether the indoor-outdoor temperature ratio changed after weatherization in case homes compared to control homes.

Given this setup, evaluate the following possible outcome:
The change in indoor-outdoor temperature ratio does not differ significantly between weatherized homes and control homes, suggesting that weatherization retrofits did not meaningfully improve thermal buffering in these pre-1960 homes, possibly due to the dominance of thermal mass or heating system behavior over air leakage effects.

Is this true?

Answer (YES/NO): NO